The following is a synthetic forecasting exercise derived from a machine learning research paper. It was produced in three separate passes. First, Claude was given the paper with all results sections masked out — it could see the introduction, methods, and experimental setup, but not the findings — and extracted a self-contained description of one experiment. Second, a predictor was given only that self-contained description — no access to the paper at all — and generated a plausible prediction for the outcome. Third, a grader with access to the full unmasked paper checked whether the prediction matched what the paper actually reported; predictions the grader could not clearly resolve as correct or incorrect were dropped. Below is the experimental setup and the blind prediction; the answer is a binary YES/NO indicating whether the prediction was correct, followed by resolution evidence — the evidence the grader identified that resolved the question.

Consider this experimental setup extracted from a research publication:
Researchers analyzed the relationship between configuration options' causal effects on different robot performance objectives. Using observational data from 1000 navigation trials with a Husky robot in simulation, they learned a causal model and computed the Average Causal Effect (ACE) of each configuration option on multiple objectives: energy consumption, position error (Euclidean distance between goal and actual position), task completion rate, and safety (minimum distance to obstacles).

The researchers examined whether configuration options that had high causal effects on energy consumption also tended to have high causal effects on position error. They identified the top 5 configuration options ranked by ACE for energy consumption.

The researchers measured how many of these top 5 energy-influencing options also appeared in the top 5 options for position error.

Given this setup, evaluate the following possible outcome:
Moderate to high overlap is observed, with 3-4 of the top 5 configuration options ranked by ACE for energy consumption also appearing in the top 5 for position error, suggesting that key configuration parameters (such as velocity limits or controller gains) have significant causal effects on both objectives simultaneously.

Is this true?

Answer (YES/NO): YES